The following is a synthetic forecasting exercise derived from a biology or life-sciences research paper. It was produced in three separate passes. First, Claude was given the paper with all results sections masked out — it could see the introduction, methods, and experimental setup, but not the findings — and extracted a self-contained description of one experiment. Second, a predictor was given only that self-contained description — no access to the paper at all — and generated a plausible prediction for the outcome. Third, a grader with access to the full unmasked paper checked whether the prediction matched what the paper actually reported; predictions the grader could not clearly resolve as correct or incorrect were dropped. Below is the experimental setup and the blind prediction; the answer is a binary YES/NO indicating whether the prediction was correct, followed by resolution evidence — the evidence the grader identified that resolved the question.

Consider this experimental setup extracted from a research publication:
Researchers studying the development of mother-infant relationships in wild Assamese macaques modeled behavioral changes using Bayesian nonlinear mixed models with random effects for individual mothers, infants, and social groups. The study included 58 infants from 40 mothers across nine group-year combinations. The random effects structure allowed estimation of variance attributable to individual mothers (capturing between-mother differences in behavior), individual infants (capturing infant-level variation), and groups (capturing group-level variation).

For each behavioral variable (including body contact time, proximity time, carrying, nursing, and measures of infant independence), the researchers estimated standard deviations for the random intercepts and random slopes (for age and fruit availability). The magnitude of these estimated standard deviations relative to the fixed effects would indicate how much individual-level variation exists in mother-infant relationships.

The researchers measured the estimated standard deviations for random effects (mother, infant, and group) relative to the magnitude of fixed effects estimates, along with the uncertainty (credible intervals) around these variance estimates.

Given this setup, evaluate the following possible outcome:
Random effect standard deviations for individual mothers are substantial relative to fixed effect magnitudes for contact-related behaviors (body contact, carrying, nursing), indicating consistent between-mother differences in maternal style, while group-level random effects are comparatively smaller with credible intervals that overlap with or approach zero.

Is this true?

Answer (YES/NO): NO